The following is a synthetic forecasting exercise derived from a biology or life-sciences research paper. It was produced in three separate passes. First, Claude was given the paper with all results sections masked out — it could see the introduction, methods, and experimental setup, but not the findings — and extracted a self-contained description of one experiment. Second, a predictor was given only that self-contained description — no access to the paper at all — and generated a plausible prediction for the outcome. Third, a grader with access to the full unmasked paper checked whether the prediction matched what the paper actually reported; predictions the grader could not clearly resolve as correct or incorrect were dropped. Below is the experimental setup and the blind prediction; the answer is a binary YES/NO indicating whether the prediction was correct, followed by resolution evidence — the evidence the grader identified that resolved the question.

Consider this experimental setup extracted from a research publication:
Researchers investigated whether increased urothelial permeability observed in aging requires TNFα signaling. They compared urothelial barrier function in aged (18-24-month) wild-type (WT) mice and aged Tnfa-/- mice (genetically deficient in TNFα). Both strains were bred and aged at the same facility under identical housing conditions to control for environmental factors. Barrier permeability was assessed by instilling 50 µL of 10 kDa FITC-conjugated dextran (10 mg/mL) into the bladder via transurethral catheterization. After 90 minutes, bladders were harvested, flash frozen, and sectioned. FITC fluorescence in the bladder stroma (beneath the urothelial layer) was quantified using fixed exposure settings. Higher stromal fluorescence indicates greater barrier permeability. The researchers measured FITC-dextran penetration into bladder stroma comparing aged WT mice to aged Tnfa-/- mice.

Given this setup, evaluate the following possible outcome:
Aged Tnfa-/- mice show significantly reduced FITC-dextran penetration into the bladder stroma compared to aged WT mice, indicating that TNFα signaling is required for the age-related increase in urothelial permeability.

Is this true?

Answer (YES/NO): NO